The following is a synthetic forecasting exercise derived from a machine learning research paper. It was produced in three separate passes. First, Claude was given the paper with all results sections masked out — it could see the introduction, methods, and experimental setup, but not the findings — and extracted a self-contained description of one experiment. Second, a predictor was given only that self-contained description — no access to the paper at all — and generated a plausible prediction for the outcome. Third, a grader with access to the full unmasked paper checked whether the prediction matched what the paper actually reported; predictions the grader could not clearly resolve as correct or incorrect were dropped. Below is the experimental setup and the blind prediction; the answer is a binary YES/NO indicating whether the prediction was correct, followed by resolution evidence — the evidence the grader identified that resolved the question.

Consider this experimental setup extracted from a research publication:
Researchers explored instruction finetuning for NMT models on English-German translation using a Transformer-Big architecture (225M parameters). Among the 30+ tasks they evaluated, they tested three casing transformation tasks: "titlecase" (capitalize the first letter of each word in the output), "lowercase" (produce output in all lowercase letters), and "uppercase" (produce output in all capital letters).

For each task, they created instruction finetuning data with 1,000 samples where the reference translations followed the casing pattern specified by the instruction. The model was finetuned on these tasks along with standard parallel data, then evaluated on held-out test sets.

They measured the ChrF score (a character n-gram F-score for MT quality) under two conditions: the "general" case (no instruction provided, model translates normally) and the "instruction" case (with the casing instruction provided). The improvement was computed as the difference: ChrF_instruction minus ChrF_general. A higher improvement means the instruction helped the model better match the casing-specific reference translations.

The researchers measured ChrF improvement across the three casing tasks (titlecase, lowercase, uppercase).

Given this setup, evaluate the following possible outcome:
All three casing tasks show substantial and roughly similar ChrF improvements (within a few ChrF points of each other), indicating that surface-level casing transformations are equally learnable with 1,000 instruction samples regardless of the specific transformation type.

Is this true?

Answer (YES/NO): NO